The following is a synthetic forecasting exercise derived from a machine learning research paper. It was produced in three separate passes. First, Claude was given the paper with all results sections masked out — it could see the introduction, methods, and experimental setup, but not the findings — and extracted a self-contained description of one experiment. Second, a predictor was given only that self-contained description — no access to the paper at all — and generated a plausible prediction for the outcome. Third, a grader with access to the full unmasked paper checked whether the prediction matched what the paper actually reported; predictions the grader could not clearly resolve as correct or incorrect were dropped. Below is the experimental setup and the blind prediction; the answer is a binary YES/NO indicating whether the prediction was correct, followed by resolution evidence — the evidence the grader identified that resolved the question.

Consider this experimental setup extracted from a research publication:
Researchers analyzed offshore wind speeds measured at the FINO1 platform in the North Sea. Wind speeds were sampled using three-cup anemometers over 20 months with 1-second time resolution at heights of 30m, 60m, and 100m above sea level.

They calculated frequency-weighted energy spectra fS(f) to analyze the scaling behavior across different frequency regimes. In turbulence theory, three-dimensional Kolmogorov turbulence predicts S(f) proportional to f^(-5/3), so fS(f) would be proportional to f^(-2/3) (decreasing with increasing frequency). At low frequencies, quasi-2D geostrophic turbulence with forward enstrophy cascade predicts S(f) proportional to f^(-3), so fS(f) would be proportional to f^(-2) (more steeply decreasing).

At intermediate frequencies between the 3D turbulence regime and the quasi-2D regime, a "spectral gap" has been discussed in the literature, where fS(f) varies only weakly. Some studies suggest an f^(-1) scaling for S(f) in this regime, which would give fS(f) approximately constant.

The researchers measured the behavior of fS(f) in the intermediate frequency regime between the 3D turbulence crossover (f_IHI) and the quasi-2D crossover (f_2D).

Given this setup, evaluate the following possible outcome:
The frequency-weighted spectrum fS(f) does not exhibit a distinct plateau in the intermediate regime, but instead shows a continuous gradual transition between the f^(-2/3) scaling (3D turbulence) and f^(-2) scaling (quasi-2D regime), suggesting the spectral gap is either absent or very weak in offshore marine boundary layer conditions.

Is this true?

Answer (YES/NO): NO